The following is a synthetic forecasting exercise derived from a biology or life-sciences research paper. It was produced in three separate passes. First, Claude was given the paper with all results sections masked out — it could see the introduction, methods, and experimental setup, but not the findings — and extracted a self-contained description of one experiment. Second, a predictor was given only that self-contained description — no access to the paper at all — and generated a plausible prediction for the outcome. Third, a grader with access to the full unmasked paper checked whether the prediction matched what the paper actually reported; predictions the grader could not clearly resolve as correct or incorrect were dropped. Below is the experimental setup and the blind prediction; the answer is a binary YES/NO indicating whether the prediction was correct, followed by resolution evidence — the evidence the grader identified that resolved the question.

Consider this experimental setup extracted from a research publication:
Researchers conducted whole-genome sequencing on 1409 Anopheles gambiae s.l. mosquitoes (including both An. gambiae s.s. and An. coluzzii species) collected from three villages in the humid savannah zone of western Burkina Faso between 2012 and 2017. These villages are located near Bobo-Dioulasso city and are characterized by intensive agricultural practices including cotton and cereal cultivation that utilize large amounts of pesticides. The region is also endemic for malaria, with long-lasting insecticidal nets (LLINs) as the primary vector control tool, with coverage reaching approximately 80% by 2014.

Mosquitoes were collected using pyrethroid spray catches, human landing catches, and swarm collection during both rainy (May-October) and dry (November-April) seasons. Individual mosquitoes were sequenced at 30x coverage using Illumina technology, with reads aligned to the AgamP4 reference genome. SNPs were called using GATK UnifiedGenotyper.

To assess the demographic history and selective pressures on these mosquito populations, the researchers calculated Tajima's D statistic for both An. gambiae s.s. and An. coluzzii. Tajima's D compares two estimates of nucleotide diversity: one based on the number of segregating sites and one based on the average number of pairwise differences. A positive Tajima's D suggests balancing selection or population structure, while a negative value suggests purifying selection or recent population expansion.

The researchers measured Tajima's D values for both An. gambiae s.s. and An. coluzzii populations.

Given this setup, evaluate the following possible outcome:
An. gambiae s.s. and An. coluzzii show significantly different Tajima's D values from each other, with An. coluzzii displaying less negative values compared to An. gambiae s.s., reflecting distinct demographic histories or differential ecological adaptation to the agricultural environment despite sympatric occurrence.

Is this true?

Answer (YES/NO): NO